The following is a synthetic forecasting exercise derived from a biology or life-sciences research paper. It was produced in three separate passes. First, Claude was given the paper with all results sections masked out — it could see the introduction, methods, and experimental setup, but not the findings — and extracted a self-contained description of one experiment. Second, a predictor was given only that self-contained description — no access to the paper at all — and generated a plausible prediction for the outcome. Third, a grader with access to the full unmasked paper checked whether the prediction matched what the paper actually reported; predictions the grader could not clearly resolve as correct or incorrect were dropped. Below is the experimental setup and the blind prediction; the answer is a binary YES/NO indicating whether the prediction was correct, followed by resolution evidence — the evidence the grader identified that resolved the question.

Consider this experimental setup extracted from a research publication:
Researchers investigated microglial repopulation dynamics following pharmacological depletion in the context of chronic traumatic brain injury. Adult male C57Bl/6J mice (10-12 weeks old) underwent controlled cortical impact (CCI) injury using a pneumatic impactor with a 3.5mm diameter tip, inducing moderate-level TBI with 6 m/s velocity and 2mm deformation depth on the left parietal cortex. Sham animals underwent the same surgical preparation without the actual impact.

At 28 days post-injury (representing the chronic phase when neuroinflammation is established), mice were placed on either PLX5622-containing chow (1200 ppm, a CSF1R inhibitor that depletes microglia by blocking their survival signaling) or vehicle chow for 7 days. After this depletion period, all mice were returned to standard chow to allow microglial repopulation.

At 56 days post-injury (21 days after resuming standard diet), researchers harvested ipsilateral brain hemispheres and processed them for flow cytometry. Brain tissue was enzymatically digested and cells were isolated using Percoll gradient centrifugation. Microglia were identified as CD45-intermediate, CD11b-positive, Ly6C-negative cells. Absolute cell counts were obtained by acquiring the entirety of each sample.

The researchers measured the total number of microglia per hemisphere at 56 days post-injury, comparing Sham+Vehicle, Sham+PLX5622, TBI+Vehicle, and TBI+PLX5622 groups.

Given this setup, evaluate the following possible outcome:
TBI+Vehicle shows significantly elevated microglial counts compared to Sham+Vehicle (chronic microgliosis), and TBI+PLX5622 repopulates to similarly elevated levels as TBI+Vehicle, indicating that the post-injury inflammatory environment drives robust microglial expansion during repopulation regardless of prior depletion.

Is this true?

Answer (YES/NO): NO